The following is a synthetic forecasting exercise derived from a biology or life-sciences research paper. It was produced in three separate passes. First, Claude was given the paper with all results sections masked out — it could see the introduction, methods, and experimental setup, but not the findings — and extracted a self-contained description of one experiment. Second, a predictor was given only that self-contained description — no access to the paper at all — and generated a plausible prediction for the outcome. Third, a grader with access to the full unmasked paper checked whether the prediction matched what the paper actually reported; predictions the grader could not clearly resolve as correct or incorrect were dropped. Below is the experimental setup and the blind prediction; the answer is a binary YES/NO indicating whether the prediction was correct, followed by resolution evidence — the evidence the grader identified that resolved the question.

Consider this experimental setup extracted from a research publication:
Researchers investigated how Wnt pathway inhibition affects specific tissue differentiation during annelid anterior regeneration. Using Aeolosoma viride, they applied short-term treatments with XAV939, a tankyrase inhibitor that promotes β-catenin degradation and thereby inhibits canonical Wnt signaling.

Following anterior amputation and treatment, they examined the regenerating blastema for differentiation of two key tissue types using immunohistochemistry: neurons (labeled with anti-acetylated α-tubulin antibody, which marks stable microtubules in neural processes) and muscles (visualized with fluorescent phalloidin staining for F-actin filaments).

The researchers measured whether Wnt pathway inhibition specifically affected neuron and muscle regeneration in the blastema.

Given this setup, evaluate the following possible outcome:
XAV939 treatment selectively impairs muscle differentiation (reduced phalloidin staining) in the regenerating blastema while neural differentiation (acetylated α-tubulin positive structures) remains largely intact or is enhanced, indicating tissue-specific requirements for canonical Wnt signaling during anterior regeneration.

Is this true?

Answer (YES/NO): NO